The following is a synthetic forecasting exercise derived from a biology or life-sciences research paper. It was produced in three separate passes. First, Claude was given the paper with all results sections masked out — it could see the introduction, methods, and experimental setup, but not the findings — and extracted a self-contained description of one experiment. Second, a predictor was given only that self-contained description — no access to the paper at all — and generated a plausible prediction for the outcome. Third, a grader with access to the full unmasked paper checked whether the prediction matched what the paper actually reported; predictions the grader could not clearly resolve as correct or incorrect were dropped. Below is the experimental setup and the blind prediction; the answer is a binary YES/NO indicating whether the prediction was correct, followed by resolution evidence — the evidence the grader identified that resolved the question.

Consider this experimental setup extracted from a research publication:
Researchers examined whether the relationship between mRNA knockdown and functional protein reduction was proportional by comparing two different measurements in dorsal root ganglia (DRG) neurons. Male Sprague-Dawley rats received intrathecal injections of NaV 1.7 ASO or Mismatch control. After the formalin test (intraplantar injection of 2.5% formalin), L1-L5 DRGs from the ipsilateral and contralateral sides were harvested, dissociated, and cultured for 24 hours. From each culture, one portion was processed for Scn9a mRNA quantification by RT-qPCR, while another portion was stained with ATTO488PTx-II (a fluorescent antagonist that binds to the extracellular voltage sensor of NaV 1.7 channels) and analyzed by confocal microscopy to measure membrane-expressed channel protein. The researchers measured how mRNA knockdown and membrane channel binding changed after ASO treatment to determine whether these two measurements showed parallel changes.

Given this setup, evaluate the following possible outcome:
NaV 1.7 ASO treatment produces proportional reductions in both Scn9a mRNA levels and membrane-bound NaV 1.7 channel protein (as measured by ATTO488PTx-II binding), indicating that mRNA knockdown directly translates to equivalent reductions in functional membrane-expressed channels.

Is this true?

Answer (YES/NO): NO